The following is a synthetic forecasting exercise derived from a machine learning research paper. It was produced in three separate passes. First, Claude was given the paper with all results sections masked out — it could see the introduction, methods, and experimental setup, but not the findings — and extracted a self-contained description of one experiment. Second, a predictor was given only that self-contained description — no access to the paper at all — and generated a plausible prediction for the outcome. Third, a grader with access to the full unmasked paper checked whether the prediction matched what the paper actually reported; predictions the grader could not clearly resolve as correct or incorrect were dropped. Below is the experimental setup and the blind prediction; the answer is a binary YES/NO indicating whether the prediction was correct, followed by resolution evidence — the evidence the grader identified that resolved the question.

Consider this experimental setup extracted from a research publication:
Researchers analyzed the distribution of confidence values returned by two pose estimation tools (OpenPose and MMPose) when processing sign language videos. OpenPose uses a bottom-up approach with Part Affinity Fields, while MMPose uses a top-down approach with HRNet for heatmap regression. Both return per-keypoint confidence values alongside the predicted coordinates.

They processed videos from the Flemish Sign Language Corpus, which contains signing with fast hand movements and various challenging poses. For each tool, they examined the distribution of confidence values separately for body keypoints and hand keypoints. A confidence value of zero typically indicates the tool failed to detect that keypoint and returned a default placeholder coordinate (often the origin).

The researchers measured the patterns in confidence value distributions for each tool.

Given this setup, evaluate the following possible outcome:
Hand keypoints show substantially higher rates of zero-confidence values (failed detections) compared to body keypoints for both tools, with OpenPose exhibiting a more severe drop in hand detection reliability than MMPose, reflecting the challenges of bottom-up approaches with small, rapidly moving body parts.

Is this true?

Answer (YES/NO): NO